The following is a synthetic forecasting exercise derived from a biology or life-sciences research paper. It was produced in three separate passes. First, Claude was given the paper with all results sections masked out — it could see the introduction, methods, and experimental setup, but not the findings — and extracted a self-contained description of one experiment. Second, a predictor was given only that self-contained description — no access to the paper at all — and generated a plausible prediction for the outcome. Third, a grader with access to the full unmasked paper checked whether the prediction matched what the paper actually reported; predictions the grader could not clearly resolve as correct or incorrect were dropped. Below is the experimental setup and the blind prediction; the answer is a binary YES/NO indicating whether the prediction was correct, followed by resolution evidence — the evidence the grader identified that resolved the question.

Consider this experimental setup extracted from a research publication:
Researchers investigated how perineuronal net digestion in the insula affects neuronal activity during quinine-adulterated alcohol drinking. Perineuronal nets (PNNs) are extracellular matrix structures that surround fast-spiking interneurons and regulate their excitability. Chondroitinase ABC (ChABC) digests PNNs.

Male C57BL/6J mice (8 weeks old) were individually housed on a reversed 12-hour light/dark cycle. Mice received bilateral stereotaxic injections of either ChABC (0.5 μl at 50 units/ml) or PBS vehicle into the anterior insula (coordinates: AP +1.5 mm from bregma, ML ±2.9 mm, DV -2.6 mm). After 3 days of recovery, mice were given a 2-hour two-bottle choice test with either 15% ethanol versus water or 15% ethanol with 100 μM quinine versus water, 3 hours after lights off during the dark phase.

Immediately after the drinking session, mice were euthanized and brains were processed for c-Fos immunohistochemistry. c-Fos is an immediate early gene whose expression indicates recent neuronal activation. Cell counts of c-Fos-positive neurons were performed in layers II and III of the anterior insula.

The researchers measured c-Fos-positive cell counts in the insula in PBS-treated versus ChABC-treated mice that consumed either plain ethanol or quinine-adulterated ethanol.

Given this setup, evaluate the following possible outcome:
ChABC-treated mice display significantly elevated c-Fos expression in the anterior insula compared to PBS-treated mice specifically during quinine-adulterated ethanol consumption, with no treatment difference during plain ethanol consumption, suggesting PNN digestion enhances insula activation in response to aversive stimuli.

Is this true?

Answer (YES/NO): NO